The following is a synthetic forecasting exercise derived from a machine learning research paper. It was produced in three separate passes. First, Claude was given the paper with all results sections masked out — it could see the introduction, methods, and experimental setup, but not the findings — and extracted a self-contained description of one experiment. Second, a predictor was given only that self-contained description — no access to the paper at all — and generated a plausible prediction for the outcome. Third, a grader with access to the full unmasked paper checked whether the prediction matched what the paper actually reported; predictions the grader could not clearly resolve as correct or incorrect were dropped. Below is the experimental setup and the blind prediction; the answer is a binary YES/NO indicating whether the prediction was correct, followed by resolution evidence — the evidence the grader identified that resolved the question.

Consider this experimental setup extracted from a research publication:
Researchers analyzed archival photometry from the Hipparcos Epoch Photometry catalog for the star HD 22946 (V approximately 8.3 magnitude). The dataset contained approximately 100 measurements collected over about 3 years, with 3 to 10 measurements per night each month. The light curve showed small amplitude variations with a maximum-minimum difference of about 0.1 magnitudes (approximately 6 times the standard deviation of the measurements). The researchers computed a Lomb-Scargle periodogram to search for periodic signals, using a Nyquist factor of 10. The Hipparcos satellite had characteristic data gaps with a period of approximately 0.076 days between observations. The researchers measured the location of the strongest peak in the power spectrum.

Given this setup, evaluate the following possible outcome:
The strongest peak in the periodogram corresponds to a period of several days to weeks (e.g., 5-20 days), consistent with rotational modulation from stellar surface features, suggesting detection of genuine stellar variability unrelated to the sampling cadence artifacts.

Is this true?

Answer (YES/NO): NO